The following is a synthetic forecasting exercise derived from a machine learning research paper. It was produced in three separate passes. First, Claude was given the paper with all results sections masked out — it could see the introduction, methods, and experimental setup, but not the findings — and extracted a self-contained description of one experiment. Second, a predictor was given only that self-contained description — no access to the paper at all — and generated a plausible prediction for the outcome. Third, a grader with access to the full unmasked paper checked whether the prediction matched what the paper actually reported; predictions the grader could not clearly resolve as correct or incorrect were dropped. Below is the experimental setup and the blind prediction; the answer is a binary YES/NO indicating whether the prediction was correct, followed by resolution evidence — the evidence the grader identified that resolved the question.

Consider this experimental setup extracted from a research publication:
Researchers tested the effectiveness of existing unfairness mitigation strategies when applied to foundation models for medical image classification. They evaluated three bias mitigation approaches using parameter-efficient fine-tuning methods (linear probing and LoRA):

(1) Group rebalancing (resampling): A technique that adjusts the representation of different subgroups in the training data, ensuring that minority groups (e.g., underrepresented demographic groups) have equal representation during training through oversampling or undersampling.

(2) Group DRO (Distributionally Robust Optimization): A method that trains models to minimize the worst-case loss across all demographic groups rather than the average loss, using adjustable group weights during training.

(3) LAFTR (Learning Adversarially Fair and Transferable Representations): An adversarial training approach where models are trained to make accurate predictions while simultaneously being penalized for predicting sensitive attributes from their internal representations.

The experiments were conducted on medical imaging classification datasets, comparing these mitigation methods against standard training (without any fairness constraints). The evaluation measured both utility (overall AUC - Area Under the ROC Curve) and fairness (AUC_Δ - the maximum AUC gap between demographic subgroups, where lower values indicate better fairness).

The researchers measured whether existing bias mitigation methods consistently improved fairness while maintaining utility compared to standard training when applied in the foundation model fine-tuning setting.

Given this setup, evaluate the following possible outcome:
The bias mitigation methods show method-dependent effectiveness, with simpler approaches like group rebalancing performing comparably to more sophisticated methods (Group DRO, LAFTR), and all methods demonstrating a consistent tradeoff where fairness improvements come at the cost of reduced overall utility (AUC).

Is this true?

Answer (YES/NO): NO